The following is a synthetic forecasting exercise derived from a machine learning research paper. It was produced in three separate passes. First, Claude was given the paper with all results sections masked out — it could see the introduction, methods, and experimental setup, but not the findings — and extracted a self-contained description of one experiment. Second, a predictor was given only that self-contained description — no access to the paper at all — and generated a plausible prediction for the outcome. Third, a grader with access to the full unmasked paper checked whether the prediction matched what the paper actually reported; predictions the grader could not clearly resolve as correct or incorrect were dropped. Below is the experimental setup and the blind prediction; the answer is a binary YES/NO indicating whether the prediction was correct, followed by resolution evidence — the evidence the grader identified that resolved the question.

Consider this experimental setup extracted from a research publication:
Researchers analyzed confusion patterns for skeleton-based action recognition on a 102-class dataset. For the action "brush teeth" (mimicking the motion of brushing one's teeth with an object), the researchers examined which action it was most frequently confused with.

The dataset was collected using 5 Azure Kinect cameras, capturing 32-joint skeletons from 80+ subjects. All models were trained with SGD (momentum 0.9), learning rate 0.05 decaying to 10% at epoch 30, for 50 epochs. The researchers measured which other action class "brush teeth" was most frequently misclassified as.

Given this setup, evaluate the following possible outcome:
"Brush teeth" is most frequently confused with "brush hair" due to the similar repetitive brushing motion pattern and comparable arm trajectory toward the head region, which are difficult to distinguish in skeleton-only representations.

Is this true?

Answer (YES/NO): NO